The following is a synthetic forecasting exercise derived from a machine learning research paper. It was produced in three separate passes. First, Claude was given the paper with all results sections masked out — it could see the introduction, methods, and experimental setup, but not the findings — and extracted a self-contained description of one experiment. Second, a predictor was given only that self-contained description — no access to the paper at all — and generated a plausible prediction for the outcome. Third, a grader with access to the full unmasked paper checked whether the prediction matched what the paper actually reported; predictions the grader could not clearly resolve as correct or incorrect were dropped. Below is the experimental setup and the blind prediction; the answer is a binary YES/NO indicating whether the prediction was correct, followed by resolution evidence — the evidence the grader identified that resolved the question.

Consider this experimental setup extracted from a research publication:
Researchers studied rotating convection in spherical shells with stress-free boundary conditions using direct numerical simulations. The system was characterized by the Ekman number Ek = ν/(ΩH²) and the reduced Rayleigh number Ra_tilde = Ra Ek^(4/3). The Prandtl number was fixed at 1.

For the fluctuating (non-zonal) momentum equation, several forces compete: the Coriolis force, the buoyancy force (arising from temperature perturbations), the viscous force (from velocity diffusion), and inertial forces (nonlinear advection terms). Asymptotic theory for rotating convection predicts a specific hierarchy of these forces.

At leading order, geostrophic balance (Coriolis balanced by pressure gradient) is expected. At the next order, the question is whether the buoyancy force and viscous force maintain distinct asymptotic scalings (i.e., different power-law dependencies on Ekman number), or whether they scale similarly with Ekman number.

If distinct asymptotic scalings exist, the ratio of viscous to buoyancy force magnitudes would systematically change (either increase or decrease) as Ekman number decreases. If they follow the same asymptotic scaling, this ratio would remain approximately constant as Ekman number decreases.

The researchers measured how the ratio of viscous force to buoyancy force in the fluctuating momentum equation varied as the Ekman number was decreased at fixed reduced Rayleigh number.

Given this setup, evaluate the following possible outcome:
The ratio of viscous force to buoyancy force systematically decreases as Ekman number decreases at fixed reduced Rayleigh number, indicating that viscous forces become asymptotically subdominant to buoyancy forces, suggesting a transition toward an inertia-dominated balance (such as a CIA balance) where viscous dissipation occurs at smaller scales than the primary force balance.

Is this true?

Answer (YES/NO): NO